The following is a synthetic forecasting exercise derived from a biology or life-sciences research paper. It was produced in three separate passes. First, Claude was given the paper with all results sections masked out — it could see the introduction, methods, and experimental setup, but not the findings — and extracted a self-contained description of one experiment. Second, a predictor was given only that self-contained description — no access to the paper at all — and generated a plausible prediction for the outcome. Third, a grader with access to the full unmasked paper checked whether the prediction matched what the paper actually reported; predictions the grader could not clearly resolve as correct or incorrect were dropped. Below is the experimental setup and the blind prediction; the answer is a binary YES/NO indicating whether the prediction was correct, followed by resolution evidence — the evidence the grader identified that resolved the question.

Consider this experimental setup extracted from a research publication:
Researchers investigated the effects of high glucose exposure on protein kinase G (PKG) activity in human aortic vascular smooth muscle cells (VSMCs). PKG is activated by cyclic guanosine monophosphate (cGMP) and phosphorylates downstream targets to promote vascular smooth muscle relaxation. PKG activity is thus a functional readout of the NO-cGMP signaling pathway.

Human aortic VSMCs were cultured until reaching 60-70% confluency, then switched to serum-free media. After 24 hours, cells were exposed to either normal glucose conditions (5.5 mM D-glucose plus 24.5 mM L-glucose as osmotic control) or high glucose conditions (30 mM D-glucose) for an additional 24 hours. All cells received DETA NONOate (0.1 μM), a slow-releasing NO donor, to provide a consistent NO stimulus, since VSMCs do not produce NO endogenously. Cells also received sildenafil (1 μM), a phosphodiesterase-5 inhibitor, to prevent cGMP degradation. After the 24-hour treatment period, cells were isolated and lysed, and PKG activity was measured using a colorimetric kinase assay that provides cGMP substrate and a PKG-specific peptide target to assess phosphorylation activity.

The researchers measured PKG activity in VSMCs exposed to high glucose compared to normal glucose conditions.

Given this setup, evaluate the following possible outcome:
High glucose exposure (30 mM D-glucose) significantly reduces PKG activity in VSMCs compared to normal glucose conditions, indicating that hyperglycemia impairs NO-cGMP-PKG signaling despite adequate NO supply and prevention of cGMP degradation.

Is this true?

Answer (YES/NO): YES